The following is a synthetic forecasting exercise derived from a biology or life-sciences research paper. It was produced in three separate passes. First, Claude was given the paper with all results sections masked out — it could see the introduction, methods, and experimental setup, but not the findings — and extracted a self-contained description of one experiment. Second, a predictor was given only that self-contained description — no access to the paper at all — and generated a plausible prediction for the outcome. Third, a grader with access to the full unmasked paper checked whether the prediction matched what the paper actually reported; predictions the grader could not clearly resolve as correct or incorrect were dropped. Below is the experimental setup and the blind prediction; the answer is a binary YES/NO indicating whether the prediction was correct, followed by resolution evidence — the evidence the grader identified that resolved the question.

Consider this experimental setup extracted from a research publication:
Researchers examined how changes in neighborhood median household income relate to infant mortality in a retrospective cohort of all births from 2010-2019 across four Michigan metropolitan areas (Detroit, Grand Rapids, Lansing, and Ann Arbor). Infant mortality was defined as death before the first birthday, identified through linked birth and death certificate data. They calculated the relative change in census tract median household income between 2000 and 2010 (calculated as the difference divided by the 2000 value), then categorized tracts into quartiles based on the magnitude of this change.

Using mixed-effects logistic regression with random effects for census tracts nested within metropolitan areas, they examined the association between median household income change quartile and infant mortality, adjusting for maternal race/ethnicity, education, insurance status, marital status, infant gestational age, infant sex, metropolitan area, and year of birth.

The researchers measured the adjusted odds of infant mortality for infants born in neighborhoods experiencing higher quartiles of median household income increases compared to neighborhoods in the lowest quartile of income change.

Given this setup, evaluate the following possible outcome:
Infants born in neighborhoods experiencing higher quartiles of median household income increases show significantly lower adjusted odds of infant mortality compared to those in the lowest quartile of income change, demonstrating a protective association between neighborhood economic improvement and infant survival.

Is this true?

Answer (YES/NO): YES